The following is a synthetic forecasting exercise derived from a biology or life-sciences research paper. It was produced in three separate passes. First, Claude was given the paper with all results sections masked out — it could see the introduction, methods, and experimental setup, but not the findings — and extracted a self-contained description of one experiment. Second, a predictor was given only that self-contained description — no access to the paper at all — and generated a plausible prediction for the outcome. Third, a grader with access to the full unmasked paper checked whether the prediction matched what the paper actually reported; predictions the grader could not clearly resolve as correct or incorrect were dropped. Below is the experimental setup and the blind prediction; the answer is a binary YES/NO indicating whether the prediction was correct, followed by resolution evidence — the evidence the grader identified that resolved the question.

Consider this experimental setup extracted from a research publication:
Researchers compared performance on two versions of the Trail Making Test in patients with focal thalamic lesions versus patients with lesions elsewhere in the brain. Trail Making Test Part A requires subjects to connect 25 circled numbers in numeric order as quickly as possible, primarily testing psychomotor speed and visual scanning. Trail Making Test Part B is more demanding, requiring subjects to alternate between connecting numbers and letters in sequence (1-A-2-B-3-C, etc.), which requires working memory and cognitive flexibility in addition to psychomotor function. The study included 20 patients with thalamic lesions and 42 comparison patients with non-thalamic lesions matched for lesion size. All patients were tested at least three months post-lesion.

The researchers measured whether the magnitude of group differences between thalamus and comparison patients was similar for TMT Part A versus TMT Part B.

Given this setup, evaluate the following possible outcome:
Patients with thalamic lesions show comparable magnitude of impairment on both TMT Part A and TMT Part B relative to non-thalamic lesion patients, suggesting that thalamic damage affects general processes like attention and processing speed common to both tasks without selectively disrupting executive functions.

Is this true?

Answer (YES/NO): NO